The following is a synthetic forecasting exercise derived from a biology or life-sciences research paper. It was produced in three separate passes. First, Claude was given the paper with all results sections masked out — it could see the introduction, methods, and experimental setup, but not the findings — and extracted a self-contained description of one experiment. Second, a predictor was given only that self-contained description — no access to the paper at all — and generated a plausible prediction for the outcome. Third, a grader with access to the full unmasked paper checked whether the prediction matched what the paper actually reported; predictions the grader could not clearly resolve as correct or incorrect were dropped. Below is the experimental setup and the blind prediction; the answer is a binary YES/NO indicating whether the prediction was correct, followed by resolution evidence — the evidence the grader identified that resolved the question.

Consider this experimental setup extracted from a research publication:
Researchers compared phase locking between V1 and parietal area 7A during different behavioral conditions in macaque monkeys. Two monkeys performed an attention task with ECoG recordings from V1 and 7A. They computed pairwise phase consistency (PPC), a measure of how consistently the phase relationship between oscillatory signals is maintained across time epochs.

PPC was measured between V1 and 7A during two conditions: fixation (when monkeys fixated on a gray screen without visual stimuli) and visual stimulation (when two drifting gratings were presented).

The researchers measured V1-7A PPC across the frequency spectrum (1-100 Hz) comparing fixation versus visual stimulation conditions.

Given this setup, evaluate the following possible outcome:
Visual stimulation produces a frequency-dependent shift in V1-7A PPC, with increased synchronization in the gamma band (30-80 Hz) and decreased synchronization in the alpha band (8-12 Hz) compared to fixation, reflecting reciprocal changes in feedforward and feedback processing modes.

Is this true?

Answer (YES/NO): NO